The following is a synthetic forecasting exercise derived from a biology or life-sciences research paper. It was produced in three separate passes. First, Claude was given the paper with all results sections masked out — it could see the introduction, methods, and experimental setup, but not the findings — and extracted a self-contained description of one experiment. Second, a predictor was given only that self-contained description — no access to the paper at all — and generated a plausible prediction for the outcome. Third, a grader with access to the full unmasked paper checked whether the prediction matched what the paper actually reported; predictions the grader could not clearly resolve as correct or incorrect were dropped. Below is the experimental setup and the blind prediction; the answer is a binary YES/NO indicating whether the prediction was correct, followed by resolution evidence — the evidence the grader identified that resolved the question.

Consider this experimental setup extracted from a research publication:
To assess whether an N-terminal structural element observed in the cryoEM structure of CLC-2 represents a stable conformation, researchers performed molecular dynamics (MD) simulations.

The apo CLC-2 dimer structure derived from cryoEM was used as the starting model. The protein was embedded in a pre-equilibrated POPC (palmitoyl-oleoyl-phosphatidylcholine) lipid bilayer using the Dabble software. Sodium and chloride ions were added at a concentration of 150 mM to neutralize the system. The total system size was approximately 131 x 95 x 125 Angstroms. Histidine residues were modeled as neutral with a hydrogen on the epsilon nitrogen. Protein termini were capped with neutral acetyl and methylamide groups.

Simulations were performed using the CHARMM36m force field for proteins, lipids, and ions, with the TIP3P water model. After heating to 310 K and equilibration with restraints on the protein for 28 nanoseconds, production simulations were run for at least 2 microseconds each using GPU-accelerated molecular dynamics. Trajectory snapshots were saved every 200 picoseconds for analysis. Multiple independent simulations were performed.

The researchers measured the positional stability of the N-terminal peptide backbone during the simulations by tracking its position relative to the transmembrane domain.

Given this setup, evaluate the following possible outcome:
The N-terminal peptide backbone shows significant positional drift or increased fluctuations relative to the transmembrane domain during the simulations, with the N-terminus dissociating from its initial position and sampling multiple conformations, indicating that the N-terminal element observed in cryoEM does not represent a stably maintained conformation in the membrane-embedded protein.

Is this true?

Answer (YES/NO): NO